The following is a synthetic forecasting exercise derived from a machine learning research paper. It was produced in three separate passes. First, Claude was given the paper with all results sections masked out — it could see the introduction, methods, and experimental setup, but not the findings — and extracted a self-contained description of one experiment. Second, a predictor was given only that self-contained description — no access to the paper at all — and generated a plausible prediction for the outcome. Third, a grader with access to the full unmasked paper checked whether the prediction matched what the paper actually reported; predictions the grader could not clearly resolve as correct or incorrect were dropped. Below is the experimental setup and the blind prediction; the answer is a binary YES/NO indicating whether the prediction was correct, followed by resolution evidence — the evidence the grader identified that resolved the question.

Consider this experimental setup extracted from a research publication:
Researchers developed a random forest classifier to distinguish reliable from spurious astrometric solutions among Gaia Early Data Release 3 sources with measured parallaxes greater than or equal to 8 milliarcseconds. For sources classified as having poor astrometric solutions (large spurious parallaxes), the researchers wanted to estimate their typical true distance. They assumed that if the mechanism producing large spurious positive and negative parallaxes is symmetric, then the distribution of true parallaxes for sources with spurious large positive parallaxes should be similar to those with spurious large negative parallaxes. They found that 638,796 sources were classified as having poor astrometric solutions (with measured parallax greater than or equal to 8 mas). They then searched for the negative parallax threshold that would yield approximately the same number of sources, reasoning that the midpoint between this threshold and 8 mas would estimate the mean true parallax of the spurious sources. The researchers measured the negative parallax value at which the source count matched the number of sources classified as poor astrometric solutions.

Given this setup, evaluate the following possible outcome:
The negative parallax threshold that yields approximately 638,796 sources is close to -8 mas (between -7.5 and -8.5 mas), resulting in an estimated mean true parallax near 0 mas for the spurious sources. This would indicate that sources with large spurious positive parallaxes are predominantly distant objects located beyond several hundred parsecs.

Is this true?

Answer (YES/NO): YES